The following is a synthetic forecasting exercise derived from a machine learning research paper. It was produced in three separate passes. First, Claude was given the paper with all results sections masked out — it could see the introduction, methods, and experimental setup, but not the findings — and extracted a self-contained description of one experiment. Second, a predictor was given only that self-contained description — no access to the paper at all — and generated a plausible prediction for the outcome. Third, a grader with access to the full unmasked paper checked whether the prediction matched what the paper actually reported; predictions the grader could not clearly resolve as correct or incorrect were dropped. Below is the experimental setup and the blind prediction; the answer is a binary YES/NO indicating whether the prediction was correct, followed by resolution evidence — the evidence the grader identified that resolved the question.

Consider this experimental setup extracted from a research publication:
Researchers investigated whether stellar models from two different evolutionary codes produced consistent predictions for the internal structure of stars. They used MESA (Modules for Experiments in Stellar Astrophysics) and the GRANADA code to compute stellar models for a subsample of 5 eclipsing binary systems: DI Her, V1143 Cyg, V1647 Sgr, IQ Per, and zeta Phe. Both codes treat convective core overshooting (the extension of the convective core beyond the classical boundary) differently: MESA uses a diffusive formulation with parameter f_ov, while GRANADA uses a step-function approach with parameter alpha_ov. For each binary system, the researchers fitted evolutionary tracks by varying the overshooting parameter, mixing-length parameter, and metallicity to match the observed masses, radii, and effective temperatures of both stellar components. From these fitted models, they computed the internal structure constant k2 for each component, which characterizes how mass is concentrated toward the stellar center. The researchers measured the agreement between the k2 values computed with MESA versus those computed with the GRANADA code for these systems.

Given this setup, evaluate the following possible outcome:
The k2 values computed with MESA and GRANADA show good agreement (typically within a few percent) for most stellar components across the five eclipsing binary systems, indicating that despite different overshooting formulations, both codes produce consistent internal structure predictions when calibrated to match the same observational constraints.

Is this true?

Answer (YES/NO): NO